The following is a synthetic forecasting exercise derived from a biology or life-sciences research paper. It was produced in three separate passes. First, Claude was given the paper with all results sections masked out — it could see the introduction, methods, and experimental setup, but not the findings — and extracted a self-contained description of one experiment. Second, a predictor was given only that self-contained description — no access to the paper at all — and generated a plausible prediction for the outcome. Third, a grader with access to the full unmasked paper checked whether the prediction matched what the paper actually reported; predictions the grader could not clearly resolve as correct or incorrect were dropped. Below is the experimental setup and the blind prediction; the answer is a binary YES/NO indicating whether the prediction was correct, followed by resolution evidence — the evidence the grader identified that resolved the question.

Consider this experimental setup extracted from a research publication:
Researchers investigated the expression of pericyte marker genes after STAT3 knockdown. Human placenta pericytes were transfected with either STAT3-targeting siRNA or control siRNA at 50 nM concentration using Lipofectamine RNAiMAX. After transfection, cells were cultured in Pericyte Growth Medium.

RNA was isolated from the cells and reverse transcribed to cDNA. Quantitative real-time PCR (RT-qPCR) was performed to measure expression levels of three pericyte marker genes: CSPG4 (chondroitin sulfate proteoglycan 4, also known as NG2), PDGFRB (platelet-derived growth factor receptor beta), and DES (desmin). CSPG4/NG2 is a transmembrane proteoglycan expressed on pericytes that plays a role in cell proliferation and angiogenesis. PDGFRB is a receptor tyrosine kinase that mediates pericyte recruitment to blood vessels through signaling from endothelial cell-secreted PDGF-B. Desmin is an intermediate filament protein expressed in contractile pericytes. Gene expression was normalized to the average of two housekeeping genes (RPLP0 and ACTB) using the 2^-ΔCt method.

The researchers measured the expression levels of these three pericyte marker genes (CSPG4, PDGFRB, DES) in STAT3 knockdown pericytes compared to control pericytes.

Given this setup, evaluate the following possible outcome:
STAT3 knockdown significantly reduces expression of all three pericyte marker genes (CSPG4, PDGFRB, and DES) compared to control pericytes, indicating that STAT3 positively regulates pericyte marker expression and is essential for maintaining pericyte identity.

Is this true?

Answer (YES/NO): NO